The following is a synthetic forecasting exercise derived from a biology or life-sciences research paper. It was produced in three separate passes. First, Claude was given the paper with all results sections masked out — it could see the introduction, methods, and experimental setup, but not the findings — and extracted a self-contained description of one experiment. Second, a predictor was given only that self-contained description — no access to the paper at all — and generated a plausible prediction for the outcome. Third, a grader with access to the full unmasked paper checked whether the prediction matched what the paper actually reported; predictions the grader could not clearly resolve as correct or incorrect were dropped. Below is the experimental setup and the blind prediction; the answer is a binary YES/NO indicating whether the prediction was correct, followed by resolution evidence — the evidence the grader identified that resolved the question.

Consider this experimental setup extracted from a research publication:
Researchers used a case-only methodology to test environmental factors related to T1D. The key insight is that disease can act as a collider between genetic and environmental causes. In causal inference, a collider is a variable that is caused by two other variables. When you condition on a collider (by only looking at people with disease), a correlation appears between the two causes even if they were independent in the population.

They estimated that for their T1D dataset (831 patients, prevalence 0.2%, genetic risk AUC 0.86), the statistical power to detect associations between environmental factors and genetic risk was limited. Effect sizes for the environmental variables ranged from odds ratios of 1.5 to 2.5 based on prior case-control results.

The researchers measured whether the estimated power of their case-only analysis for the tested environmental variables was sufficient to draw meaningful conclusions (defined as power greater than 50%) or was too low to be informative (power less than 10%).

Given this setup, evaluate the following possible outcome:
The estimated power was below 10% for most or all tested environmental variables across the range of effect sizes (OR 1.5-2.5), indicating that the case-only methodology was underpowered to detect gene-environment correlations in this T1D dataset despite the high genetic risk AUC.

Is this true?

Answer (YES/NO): YES